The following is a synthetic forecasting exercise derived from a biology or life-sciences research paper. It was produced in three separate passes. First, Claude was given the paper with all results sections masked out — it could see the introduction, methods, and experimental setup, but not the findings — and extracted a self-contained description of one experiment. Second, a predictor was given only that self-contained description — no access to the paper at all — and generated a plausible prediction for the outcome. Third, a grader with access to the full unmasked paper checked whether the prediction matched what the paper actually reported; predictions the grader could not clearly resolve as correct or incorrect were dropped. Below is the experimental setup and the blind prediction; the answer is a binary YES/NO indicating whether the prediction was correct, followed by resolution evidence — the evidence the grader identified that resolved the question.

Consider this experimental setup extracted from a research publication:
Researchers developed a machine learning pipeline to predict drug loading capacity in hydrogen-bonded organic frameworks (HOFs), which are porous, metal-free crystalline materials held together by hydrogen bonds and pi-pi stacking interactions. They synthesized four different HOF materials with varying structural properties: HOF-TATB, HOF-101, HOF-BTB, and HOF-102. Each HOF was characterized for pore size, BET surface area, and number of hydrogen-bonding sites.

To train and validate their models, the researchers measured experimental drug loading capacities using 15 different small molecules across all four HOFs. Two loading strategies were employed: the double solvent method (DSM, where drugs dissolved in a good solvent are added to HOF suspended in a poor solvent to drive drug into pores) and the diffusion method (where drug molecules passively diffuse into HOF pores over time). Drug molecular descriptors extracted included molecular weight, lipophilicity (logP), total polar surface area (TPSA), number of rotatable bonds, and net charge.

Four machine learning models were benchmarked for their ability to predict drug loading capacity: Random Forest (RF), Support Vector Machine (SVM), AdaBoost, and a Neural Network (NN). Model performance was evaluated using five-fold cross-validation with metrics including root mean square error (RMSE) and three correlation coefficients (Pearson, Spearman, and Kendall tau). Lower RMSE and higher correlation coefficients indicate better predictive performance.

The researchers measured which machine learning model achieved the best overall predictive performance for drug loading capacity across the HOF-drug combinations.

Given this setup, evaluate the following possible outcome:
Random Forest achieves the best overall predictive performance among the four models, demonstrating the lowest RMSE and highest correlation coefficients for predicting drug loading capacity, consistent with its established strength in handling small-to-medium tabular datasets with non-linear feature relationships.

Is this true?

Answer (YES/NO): YES